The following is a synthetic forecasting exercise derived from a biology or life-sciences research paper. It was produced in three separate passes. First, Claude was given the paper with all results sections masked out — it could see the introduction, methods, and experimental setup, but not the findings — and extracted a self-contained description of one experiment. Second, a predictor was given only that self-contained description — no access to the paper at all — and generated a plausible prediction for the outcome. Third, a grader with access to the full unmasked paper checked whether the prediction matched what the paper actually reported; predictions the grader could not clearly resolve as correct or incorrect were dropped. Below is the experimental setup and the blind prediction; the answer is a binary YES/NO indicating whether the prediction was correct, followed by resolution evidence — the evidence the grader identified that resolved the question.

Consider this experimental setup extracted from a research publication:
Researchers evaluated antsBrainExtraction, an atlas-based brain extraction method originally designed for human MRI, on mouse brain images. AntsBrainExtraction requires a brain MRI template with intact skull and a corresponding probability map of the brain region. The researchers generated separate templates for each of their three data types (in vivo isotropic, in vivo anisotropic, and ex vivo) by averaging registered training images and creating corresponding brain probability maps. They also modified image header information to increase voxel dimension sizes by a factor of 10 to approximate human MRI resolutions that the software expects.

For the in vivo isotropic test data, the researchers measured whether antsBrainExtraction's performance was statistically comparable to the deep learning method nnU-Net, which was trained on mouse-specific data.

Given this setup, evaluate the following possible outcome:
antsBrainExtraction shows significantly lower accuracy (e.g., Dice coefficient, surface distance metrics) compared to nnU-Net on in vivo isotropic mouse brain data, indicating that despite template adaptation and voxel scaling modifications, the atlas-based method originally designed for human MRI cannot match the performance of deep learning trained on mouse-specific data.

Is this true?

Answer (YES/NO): NO